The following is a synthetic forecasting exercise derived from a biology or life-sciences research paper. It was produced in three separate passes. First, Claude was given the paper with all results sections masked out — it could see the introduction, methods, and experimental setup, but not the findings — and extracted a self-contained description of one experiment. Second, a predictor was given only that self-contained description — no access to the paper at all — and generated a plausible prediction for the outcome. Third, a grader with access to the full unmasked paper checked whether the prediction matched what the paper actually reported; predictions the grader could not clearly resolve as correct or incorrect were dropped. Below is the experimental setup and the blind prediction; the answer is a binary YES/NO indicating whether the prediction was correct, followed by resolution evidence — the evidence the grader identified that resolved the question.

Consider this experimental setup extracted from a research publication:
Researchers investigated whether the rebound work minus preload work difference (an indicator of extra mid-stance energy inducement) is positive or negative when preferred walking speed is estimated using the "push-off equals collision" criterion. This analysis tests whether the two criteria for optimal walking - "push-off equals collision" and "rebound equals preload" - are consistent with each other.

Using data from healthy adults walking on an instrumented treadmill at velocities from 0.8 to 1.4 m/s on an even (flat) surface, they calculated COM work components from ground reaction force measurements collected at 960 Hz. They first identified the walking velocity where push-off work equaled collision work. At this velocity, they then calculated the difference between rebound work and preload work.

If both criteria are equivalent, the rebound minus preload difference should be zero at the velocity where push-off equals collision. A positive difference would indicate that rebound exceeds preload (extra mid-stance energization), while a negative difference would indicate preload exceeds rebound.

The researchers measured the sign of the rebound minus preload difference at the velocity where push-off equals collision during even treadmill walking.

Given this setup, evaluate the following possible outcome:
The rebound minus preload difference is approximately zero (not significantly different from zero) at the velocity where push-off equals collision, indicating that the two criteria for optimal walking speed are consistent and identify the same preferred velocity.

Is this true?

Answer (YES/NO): NO